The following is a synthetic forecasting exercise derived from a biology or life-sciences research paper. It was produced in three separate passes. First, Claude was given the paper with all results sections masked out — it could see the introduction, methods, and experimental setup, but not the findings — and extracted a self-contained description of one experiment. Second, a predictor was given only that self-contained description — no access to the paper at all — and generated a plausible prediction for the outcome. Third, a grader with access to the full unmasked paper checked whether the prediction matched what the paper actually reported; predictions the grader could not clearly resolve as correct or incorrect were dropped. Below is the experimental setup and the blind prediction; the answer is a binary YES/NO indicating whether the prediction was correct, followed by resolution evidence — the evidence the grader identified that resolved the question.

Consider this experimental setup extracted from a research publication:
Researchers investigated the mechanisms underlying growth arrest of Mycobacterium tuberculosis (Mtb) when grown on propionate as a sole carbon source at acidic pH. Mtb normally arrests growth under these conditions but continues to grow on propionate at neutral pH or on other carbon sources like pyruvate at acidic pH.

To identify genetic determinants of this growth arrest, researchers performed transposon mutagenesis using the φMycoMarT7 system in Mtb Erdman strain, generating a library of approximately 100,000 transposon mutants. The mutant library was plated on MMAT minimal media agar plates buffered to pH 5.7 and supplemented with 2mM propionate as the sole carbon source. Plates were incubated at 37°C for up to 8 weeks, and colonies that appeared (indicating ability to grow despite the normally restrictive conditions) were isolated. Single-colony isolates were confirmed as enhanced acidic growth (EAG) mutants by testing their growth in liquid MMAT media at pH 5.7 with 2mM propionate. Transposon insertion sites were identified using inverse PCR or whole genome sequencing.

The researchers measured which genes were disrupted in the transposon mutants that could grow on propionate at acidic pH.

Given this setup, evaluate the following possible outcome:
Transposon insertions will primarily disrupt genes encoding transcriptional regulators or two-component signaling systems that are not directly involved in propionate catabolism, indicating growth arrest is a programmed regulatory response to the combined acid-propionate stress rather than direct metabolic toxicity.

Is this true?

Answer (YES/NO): YES